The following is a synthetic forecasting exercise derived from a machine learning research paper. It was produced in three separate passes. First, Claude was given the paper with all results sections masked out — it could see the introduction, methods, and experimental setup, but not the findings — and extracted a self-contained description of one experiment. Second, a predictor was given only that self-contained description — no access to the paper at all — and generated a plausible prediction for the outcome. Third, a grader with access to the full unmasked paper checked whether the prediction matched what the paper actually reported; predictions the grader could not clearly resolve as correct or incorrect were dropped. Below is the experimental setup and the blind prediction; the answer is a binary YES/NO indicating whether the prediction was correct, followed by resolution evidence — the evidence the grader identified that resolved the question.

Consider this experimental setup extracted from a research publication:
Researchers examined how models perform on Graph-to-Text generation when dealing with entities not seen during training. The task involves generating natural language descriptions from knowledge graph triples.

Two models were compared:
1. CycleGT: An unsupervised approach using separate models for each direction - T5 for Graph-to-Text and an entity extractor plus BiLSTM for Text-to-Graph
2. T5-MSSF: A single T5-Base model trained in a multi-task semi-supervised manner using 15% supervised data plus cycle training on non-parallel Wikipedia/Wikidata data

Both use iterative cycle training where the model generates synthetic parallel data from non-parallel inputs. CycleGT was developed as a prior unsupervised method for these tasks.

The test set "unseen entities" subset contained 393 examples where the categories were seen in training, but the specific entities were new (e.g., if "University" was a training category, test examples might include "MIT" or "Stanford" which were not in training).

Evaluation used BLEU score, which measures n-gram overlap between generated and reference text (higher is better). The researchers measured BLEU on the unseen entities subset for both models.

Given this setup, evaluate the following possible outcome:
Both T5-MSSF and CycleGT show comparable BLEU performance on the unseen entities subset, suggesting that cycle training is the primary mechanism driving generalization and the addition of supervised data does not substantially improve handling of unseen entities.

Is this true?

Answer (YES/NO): YES